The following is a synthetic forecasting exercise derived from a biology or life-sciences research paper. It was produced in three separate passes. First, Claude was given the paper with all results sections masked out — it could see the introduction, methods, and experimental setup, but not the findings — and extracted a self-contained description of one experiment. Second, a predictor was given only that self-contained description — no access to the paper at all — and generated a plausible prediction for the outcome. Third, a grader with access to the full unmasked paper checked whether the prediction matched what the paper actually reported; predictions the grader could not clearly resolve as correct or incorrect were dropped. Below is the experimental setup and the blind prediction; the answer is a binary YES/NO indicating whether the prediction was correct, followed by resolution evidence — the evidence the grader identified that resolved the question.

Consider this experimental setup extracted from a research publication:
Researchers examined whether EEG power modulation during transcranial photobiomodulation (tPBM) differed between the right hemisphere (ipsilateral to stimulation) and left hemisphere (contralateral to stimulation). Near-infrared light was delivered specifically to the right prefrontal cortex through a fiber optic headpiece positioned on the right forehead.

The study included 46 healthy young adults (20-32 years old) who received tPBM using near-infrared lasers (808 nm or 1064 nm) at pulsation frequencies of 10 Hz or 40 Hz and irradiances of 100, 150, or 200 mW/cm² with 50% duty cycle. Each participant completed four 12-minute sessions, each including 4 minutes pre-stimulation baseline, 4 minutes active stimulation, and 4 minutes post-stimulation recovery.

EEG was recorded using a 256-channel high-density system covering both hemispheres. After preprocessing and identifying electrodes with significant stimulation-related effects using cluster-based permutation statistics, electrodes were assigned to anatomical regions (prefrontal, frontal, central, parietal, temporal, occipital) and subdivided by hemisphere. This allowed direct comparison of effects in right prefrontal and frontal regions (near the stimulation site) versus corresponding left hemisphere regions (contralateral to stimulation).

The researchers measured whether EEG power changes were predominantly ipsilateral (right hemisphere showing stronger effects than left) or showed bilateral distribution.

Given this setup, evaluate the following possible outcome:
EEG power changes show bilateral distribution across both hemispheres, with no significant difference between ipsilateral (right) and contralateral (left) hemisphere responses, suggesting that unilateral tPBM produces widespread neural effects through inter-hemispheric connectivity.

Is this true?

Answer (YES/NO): NO